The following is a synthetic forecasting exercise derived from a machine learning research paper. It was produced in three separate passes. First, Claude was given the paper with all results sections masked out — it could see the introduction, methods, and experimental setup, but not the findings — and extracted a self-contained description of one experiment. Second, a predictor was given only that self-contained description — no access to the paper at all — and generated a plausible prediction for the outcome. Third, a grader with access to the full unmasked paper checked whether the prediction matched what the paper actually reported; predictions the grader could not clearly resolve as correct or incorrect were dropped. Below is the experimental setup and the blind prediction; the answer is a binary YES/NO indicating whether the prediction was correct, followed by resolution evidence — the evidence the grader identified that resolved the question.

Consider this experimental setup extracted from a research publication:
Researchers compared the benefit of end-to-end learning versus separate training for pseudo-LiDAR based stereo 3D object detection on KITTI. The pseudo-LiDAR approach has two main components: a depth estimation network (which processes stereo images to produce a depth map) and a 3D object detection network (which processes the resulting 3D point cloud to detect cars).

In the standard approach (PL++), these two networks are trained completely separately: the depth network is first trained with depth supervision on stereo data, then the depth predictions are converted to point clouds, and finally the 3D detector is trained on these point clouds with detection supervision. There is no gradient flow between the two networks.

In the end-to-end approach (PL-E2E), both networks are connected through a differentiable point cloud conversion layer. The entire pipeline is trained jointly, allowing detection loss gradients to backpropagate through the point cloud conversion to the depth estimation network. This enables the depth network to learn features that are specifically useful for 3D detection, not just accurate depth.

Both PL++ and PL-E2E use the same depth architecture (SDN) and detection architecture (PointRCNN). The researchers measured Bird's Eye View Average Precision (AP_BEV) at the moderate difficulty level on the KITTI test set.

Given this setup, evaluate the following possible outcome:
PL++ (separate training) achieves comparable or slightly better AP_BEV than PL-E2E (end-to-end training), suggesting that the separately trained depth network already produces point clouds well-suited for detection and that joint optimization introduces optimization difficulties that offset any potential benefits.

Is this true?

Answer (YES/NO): NO